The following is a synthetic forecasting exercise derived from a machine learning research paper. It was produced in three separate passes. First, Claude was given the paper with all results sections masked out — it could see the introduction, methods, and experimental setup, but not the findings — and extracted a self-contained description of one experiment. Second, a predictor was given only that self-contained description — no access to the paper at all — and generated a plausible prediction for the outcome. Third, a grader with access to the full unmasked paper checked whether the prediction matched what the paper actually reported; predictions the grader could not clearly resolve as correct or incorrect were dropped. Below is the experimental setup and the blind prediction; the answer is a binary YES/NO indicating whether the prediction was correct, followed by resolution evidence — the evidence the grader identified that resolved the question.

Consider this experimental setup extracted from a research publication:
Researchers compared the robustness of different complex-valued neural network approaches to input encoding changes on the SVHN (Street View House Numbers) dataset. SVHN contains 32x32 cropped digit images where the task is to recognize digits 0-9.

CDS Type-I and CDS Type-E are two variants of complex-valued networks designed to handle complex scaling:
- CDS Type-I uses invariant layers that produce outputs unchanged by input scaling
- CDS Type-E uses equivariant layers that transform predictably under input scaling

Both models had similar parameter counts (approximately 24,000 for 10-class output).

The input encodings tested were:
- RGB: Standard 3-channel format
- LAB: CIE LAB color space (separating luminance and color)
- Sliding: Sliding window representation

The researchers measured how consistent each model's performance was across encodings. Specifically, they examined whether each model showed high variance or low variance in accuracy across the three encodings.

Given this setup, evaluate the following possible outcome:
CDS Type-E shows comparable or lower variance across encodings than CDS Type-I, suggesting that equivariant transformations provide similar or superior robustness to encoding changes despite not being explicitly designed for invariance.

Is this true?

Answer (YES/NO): NO